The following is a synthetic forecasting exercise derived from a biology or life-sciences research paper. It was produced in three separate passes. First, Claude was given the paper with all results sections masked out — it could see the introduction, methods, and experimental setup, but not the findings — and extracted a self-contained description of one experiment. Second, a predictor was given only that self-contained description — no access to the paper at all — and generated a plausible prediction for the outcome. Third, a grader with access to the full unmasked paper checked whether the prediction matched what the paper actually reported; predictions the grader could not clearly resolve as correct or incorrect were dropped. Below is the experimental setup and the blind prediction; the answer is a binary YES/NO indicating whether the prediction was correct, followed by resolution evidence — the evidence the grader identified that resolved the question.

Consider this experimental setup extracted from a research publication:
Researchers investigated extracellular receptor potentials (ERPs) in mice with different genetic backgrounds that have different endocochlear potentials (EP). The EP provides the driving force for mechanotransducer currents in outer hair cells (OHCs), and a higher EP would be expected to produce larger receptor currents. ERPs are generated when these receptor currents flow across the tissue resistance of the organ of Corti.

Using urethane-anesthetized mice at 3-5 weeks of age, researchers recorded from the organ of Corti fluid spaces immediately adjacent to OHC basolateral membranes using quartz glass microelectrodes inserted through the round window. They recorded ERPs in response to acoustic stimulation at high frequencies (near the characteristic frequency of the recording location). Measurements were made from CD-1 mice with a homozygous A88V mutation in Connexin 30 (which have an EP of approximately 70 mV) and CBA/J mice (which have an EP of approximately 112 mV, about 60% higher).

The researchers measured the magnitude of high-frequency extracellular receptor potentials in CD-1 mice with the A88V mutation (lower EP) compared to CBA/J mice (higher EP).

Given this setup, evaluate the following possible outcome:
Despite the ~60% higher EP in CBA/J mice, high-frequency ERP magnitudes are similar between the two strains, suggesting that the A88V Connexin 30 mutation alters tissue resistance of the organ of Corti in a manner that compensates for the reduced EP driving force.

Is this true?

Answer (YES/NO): YES